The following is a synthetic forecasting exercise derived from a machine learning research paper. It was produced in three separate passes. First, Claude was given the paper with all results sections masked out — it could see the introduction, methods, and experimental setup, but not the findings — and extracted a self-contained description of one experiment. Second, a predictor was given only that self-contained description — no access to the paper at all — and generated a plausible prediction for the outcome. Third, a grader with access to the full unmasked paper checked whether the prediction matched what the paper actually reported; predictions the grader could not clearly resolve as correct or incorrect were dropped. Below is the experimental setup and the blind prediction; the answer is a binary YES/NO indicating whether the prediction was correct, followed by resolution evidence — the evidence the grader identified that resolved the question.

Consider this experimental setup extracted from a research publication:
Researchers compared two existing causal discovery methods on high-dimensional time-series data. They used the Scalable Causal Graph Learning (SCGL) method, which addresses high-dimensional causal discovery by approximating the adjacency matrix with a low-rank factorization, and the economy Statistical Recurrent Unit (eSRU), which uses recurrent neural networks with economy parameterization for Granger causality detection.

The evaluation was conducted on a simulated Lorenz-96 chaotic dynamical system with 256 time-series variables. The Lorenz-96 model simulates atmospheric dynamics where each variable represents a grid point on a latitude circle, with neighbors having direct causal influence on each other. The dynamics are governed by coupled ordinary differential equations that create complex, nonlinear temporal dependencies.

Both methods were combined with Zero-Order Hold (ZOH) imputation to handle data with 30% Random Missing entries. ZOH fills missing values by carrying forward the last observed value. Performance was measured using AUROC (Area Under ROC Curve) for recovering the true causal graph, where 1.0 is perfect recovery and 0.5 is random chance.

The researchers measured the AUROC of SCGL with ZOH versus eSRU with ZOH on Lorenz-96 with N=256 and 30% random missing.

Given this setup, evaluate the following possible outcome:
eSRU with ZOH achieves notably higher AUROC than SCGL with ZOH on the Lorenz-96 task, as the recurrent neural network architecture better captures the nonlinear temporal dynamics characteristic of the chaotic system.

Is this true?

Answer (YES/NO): YES